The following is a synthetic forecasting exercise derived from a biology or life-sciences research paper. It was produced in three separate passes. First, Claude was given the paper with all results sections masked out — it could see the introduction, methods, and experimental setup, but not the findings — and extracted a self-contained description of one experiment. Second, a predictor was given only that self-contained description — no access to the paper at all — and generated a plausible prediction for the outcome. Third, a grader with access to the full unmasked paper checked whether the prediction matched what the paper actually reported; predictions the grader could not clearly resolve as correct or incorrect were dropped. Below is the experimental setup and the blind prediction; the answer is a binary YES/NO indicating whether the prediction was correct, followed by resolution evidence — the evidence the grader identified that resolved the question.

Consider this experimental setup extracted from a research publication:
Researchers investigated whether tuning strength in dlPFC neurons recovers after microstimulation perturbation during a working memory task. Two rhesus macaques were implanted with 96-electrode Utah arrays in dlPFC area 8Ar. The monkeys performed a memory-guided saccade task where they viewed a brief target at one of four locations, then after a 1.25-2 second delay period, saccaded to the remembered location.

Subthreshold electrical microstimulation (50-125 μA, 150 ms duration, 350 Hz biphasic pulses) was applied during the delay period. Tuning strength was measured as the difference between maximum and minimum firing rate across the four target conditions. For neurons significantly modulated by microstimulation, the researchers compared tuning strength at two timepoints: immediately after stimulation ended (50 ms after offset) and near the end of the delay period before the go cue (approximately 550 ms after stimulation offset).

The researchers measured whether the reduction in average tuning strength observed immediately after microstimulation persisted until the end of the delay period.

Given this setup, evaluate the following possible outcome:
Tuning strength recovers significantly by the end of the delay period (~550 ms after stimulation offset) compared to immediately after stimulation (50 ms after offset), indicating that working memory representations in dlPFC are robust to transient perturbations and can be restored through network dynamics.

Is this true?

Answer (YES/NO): YES